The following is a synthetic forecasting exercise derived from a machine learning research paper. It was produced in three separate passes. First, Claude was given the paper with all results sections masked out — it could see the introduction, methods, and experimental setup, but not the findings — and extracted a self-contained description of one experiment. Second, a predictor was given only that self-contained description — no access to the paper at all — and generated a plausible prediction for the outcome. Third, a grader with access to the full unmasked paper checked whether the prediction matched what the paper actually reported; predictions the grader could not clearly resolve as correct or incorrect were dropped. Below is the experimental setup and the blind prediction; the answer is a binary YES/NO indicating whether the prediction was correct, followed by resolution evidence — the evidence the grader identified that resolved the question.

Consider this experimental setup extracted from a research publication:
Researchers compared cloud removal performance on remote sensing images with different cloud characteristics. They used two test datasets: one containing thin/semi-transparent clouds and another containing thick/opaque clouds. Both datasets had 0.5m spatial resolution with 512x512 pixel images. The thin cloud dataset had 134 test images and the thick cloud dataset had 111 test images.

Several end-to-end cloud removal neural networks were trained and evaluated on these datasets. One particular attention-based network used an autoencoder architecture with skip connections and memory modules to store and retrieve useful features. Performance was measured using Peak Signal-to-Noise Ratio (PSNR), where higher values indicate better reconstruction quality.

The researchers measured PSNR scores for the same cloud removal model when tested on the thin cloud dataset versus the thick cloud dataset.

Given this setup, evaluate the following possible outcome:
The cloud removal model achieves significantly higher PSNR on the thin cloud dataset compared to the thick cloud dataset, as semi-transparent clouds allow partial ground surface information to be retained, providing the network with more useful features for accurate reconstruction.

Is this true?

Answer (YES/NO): YES